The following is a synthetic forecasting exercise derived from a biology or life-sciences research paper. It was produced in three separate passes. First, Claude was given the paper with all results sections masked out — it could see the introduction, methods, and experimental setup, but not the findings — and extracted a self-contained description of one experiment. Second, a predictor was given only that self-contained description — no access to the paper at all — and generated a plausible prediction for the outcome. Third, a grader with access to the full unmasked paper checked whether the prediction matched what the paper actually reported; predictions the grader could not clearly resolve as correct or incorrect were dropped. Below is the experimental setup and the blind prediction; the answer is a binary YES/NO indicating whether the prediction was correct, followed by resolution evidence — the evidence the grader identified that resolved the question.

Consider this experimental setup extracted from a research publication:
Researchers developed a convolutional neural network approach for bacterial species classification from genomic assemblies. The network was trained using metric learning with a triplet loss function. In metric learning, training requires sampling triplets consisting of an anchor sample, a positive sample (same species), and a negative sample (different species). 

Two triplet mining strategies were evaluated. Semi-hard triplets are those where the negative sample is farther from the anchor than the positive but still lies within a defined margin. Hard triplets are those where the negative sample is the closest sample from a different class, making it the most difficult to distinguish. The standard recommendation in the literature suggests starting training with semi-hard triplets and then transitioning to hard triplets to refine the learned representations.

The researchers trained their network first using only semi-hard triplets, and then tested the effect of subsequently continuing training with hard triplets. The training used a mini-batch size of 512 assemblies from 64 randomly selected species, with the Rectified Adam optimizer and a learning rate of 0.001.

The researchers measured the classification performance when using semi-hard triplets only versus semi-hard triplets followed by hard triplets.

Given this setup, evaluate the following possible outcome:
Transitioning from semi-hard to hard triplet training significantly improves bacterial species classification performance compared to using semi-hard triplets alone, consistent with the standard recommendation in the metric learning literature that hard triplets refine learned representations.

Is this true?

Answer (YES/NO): NO